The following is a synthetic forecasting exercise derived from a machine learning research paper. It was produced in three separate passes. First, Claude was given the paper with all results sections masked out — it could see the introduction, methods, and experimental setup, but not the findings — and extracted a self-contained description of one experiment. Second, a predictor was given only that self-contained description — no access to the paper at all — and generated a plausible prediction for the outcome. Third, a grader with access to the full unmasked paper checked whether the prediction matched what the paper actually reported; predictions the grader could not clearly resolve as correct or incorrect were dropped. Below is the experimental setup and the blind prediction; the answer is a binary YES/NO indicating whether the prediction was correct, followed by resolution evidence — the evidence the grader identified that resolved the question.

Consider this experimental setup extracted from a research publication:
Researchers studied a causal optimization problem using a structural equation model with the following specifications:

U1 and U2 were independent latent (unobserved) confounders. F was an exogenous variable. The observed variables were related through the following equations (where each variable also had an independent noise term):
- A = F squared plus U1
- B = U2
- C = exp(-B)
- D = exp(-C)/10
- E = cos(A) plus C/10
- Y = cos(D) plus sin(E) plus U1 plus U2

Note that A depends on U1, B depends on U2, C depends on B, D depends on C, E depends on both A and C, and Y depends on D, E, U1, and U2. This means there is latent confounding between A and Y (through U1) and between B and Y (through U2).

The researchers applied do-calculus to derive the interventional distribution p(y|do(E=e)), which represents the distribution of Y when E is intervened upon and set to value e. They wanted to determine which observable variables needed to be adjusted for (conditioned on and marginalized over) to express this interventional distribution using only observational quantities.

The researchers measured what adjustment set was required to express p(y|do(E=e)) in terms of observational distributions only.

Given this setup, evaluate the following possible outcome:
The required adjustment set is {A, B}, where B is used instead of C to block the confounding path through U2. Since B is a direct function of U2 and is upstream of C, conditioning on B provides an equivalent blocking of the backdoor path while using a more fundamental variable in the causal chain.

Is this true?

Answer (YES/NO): NO